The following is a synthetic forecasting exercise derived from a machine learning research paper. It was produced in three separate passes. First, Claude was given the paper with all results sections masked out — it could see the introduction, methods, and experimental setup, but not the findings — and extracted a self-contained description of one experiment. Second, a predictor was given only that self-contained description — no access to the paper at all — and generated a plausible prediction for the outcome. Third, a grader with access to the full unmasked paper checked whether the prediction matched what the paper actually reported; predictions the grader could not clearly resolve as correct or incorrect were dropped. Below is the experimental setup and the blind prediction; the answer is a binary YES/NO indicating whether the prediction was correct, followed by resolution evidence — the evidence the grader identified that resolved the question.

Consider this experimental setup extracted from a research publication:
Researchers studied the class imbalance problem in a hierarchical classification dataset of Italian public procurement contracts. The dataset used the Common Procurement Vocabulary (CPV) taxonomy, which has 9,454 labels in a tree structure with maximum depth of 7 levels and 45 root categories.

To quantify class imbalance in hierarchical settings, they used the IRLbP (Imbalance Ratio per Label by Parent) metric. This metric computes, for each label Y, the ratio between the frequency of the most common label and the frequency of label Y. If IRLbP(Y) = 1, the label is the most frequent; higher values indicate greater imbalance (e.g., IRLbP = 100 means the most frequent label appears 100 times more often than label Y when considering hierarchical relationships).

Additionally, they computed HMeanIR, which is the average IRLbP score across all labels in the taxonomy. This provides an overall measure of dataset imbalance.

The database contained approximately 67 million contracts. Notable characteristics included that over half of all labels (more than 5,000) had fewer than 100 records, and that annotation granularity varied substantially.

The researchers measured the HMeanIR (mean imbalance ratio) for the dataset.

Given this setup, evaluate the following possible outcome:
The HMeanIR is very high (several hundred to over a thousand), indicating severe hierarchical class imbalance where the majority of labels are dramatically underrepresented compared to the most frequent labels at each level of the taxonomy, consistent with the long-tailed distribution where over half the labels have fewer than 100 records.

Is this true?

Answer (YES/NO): NO